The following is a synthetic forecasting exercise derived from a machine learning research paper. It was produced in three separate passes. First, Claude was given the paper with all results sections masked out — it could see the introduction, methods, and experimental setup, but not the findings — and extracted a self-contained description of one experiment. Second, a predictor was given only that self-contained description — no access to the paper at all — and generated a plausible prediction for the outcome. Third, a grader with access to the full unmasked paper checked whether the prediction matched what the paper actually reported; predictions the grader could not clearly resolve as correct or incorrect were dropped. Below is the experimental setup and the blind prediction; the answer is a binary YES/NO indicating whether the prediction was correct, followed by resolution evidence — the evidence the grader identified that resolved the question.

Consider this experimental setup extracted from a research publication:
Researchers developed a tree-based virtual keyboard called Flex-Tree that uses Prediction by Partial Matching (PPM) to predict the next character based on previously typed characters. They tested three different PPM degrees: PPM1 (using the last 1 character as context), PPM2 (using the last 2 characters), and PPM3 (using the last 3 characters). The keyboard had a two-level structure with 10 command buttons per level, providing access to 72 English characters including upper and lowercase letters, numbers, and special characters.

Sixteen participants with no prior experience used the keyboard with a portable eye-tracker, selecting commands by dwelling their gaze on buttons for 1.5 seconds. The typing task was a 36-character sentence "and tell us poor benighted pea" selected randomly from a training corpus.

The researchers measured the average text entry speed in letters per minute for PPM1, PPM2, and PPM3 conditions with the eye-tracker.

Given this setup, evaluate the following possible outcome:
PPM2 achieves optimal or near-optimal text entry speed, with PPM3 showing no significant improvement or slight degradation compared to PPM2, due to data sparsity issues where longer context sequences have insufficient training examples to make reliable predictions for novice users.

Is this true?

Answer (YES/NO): NO